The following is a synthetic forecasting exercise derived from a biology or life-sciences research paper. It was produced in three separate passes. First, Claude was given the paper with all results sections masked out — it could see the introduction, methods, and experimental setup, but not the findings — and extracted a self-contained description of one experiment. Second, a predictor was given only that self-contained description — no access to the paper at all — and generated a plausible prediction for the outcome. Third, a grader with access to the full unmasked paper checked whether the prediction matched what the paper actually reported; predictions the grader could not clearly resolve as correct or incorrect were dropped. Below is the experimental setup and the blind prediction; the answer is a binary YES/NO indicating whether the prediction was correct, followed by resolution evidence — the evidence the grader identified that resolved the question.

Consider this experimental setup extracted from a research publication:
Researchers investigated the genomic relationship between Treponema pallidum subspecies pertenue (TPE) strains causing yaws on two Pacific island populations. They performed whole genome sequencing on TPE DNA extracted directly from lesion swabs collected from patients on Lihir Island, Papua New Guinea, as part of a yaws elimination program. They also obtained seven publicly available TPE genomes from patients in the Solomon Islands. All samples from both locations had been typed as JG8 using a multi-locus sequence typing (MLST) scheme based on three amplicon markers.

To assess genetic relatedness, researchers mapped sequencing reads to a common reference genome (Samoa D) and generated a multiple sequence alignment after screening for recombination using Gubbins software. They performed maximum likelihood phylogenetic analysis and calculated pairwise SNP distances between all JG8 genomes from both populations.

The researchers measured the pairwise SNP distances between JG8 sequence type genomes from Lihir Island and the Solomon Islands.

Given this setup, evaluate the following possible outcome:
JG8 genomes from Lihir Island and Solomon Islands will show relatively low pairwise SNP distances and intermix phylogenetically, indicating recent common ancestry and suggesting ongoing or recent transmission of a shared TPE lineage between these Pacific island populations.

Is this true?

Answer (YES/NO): NO